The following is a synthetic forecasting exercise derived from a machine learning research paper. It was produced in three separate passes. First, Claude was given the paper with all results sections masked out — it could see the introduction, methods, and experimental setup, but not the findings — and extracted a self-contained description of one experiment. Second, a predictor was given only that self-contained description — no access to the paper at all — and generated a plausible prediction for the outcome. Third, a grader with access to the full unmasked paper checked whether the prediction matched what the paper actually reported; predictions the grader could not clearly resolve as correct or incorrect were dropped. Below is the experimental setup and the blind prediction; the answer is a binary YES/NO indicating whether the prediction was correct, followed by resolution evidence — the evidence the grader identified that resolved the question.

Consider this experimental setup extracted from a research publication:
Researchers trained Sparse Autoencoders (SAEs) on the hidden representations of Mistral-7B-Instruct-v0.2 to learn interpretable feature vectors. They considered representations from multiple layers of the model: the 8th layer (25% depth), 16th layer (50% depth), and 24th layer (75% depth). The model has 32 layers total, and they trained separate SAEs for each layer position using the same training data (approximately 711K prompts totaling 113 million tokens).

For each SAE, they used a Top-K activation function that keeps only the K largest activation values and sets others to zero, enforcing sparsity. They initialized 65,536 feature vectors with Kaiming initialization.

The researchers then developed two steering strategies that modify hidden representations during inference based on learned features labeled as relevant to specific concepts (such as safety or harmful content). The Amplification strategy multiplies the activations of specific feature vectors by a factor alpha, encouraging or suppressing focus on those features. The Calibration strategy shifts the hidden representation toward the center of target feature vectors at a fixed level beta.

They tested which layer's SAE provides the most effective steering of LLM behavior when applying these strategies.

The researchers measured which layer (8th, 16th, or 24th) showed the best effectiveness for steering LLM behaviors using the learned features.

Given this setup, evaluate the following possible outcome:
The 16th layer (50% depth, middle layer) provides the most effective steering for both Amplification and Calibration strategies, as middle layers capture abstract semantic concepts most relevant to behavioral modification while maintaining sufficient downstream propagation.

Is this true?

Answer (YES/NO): NO